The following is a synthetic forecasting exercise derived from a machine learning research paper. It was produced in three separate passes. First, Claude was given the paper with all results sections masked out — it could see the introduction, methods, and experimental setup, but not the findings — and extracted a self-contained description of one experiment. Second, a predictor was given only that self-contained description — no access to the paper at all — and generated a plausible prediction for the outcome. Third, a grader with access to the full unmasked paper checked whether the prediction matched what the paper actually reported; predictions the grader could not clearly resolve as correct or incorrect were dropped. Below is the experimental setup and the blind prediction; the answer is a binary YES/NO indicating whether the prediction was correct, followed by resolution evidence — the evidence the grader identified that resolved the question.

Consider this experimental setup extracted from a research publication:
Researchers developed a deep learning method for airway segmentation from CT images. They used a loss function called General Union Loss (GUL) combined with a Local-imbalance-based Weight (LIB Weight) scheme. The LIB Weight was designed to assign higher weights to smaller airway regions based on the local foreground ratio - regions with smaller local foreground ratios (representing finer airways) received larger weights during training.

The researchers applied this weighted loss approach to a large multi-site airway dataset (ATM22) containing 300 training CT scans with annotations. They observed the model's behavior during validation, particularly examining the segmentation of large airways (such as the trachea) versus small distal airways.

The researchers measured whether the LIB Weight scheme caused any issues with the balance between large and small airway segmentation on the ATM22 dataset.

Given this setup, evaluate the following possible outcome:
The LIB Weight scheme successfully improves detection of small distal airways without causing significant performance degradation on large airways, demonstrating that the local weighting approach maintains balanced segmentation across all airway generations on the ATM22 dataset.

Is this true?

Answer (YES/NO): NO